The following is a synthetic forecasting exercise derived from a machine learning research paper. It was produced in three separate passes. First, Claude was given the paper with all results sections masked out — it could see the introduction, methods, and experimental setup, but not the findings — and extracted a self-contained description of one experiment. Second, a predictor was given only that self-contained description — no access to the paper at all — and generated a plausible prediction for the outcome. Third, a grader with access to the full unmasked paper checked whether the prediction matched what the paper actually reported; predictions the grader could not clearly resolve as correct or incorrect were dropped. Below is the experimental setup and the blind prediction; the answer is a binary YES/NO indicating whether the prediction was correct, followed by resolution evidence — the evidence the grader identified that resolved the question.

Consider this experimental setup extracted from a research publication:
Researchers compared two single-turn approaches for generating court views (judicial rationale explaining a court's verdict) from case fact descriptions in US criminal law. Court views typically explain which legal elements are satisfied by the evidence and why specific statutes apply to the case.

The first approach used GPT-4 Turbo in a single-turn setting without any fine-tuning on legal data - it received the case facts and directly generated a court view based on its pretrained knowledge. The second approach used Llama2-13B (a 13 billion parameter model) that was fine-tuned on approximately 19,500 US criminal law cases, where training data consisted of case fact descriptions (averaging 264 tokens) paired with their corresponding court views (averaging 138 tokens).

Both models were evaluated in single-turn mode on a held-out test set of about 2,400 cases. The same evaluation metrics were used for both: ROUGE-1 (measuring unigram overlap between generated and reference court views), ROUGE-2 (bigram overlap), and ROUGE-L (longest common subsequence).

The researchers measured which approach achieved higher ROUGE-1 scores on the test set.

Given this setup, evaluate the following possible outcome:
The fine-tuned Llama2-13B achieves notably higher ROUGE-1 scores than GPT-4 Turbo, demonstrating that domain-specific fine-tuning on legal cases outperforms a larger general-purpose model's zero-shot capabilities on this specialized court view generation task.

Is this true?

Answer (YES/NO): NO